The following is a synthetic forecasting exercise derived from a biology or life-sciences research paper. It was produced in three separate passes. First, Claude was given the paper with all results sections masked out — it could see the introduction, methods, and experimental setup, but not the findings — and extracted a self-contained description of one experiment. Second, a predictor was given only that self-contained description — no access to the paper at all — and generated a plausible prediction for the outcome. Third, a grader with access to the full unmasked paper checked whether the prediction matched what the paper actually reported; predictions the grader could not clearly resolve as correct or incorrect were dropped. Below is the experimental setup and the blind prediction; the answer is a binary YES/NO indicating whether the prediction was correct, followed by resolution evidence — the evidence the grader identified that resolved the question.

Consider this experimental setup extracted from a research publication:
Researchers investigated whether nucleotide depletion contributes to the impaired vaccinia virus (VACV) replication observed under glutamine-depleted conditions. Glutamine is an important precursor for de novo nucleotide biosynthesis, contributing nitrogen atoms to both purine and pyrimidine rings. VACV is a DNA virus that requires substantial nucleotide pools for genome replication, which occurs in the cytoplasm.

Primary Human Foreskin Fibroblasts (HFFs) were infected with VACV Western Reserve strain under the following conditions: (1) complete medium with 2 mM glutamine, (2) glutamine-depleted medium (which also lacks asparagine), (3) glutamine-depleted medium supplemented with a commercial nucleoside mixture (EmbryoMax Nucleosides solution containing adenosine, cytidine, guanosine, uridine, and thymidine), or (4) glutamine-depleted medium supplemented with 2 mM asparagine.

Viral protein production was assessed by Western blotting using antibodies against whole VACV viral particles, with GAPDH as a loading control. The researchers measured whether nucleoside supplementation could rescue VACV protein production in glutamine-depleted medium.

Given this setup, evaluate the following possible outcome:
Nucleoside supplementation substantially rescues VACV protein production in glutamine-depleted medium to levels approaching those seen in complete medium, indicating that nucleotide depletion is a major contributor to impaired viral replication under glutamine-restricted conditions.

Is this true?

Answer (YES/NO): NO